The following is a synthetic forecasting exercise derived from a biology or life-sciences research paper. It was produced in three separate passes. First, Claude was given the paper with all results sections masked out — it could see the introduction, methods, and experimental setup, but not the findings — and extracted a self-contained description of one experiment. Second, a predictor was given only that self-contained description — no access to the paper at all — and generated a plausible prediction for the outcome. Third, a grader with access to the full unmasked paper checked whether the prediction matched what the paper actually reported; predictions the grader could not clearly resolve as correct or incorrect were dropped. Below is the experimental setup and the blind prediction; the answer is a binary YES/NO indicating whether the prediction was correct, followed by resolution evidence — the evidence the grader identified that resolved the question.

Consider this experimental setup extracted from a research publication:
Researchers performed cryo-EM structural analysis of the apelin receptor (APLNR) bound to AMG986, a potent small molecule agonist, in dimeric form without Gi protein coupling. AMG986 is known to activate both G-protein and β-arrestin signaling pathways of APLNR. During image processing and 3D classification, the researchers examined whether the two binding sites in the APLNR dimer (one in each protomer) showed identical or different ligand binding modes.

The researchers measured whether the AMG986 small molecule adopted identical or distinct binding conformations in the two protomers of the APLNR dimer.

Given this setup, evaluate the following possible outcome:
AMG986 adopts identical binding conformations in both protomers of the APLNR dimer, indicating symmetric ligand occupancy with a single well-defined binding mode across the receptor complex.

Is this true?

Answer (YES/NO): NO